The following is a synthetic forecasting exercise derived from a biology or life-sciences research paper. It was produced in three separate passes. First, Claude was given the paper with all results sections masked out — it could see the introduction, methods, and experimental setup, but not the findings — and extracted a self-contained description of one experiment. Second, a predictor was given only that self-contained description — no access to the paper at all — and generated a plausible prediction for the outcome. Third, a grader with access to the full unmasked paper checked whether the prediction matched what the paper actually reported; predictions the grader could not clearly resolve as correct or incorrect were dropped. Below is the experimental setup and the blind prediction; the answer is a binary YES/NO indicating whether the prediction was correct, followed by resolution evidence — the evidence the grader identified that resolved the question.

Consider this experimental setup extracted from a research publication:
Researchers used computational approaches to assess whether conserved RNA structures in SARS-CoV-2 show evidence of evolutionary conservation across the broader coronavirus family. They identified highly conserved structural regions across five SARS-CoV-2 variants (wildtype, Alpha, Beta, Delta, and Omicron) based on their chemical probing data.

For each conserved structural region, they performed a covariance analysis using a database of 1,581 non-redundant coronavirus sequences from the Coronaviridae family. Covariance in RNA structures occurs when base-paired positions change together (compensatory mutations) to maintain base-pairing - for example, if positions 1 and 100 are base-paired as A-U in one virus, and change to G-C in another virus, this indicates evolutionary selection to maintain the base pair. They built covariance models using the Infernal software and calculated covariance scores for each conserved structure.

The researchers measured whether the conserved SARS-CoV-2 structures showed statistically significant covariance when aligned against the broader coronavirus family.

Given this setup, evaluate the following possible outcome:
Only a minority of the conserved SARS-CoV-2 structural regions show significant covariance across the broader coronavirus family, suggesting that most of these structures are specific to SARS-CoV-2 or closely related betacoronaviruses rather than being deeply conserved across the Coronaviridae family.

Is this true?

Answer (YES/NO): NO